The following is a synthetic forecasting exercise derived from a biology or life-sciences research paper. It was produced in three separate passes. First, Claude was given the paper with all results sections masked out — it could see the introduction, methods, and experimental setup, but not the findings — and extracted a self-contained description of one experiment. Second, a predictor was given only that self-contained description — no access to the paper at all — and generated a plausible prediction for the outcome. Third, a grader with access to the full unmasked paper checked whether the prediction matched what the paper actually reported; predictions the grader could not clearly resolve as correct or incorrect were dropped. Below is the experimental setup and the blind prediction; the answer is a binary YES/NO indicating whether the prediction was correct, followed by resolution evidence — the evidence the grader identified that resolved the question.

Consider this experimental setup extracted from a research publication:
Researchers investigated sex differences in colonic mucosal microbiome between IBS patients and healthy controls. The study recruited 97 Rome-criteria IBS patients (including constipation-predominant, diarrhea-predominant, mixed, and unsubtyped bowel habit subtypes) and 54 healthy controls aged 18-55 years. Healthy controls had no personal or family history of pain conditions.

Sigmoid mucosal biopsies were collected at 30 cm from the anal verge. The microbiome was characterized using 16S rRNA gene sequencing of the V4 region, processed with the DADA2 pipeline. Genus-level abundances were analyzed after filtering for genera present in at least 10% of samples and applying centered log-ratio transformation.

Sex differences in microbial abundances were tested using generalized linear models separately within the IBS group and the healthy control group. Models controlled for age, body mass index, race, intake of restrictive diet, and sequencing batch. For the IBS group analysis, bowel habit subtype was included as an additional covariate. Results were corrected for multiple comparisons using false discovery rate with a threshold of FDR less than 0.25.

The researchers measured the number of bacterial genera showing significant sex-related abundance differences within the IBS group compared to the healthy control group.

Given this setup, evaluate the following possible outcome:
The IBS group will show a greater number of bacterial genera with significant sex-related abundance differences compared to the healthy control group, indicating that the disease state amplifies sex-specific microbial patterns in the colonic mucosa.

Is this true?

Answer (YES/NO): NO